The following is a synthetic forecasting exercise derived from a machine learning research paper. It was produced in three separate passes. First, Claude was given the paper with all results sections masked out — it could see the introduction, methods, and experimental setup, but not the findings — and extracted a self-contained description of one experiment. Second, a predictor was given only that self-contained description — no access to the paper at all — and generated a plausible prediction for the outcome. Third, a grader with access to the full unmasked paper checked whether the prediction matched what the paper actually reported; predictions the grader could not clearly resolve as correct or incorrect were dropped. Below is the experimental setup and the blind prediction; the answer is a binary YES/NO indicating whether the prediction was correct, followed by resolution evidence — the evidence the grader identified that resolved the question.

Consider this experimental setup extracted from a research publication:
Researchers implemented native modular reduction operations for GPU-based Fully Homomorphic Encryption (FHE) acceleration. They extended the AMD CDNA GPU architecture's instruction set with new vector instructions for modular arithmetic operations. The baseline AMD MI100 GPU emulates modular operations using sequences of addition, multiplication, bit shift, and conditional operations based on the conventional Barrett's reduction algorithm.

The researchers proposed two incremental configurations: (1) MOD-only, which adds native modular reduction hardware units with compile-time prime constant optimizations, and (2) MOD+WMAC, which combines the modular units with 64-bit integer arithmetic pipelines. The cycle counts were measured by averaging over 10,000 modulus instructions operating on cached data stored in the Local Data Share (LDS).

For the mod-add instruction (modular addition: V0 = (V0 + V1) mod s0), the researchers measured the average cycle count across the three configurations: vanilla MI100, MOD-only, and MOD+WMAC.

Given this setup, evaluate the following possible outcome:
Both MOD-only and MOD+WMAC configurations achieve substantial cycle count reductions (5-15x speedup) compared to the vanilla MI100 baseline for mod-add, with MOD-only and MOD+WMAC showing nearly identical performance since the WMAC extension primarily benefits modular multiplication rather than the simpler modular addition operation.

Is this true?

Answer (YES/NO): NO